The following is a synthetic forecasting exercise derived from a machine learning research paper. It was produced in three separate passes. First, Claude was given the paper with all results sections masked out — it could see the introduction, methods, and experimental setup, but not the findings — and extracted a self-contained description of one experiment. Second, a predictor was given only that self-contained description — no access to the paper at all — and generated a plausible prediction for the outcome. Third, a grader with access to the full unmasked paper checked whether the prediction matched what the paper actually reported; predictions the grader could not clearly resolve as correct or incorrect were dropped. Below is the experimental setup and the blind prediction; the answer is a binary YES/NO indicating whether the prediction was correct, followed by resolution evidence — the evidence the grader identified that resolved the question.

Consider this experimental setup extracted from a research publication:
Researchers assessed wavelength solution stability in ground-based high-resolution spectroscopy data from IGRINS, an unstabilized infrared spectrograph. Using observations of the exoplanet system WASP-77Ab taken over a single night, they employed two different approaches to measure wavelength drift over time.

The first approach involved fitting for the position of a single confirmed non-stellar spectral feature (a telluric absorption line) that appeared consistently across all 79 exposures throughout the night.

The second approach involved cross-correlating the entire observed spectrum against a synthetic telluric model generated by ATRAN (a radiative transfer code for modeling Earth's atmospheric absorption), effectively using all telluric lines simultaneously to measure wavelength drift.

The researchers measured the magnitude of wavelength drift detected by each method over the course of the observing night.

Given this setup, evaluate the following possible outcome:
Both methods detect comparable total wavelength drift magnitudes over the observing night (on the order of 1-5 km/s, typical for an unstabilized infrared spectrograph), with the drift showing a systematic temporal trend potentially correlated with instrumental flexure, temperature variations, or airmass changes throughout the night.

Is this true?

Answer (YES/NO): NO